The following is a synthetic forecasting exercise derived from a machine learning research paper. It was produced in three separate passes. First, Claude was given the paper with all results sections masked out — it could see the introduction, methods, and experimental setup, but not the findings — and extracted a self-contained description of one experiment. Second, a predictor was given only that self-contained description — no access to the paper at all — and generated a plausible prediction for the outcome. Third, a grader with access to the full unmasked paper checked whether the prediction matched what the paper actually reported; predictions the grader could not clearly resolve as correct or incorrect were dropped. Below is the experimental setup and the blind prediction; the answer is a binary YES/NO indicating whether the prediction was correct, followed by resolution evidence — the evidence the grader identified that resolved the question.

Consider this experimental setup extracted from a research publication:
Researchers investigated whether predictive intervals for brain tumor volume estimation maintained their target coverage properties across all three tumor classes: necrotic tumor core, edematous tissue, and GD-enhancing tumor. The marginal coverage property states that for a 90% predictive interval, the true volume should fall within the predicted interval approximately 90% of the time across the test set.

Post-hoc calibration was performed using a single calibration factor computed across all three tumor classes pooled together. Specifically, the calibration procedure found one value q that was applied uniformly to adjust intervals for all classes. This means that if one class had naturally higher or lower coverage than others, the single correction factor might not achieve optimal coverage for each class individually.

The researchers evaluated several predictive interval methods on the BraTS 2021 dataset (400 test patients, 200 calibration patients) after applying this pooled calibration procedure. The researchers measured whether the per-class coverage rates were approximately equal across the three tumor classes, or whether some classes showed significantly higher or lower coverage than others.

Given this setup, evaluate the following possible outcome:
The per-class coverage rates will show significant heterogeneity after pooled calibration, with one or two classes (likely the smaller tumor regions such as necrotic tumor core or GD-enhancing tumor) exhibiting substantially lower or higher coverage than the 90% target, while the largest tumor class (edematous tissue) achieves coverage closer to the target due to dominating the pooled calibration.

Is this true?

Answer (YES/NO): NO